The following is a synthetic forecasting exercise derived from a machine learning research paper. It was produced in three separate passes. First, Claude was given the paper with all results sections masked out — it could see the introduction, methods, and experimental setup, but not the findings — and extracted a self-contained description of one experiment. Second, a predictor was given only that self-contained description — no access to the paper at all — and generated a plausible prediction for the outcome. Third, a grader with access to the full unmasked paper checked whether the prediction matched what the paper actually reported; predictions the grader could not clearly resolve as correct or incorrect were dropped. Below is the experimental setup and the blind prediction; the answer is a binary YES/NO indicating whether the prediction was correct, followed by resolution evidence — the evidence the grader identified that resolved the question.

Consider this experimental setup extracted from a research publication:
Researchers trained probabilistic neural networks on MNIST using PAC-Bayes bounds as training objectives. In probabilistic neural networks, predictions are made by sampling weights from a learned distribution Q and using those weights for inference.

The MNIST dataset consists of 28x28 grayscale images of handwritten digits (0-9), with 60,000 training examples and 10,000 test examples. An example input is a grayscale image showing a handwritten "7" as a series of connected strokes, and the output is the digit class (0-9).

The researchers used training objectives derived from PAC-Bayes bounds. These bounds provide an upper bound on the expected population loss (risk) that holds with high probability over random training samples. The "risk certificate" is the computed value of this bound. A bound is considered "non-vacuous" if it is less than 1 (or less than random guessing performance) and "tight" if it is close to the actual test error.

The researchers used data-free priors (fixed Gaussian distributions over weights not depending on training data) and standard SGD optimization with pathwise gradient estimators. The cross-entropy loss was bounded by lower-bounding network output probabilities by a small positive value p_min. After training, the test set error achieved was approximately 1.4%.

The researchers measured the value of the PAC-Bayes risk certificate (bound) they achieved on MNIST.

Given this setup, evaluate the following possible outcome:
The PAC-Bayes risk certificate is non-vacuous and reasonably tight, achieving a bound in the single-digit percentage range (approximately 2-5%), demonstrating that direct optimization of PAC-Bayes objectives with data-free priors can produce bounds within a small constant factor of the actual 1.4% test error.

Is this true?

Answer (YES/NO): YES